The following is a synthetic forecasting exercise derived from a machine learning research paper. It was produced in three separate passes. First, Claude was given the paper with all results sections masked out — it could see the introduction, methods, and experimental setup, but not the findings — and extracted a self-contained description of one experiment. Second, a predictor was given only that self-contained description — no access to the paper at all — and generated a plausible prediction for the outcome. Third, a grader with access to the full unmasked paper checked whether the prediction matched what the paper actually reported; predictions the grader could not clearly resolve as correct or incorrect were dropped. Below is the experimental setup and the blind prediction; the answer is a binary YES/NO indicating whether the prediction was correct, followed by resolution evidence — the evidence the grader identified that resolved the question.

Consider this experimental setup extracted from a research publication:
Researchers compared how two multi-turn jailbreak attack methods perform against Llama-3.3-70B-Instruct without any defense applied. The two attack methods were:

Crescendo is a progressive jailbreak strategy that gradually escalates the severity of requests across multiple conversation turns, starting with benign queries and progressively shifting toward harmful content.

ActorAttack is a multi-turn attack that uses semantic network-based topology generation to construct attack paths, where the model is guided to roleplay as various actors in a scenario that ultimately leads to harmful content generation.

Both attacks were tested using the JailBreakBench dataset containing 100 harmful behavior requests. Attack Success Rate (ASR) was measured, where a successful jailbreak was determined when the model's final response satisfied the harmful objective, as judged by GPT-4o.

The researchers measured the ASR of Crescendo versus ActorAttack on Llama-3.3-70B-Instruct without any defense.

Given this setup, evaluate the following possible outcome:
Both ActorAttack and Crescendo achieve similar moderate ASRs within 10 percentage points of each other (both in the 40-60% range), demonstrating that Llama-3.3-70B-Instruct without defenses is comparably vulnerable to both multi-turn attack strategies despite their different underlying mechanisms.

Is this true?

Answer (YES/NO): NO